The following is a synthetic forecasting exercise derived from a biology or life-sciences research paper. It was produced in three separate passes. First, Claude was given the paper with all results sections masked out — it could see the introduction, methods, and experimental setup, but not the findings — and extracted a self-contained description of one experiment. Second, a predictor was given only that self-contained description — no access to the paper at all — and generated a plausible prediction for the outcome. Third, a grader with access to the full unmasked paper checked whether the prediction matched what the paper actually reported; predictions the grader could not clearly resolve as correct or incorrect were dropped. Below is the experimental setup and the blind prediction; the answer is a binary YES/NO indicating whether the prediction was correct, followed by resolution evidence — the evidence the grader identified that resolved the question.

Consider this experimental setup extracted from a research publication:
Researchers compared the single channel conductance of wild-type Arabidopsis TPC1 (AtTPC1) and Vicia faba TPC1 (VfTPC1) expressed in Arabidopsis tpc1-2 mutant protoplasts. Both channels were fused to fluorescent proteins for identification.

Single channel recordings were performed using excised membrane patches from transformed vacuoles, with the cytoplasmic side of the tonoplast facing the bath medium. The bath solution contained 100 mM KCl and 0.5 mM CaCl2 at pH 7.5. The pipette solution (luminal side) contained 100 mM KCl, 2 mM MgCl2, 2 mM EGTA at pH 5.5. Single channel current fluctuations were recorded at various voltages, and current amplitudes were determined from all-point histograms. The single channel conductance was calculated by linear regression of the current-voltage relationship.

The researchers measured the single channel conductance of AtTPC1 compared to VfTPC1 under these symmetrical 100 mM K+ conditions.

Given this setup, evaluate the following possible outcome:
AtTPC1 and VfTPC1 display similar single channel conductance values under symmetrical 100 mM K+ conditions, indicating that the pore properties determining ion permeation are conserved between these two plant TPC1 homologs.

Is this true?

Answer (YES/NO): NO